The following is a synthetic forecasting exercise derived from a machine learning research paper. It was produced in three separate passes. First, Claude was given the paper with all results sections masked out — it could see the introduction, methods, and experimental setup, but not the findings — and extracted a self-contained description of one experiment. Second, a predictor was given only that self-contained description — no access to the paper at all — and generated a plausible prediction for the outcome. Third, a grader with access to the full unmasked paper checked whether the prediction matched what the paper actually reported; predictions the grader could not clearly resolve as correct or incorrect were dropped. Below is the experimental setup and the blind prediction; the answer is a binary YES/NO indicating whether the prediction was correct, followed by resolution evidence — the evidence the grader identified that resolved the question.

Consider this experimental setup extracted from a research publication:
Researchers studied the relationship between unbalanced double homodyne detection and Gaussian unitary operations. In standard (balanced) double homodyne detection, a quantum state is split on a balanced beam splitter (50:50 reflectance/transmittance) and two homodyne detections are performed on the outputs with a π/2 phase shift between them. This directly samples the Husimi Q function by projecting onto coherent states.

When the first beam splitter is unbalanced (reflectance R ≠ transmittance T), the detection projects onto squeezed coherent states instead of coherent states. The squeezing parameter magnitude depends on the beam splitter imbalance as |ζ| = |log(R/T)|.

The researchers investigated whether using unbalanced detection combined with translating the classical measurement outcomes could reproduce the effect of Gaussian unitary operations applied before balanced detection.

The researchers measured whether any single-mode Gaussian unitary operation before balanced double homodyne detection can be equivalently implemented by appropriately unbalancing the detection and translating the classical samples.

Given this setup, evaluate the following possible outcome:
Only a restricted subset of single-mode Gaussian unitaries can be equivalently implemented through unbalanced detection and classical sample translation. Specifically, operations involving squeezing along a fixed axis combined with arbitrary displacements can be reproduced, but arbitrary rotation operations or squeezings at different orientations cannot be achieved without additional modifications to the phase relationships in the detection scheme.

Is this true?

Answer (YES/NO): NO